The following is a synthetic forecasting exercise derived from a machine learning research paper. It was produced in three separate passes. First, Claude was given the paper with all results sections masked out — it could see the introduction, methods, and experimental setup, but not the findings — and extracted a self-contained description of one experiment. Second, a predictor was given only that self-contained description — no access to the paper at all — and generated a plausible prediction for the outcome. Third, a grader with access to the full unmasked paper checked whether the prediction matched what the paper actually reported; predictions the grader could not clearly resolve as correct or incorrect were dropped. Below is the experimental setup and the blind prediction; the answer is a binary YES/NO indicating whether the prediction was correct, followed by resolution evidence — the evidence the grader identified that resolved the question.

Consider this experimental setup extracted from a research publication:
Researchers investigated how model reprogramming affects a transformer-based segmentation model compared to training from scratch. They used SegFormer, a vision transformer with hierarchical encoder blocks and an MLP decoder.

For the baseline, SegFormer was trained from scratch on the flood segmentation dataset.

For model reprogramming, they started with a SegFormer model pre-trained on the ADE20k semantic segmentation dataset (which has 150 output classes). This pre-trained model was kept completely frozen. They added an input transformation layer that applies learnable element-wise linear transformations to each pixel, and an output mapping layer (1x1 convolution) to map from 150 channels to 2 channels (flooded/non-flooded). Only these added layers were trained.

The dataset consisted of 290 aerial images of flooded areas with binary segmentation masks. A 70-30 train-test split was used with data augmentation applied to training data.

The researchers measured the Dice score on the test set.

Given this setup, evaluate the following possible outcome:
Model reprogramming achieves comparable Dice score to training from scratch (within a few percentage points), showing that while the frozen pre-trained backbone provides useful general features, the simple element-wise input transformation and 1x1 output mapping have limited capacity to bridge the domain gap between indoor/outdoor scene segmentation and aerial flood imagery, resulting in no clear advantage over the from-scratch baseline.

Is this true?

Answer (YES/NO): YES